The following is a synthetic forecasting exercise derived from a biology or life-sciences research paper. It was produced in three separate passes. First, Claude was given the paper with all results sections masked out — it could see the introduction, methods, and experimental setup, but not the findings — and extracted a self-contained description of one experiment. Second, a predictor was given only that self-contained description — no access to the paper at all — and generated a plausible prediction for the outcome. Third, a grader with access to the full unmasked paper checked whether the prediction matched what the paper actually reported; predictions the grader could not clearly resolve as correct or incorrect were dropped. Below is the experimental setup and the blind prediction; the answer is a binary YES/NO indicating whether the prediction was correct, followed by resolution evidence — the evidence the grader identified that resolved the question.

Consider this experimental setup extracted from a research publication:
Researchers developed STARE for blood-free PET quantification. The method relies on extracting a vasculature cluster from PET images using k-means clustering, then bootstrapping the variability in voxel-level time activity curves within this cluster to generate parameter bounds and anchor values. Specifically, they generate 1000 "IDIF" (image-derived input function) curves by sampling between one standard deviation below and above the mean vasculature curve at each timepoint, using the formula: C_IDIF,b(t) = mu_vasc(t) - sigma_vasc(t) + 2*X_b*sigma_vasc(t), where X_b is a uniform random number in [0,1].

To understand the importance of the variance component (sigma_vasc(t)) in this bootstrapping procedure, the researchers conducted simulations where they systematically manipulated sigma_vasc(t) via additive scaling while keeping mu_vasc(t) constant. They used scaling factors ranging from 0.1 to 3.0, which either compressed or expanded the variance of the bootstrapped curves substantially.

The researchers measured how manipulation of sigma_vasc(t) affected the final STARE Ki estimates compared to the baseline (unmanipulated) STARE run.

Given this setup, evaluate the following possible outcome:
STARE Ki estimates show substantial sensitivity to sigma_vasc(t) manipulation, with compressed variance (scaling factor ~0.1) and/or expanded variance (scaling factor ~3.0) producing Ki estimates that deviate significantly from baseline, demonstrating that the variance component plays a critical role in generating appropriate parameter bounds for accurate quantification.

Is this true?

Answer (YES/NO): NO